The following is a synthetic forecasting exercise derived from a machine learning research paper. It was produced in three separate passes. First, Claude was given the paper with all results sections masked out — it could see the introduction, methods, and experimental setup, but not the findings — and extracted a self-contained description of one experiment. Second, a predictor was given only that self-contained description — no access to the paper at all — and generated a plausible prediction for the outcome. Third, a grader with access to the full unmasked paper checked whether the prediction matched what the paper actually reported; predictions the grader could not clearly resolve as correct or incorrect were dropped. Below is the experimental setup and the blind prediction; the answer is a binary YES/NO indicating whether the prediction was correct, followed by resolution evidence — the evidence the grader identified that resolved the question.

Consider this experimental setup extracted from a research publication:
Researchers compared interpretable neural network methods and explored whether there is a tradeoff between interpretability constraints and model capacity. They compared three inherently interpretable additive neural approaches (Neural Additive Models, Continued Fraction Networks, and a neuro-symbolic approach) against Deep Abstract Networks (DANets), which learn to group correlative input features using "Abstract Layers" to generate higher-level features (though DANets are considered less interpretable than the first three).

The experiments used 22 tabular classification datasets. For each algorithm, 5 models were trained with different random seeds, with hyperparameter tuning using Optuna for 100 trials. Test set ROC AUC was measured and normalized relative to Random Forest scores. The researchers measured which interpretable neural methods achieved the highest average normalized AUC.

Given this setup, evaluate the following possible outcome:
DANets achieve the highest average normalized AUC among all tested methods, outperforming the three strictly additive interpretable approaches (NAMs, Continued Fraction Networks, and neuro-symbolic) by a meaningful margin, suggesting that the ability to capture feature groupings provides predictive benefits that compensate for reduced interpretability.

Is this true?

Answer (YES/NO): NO